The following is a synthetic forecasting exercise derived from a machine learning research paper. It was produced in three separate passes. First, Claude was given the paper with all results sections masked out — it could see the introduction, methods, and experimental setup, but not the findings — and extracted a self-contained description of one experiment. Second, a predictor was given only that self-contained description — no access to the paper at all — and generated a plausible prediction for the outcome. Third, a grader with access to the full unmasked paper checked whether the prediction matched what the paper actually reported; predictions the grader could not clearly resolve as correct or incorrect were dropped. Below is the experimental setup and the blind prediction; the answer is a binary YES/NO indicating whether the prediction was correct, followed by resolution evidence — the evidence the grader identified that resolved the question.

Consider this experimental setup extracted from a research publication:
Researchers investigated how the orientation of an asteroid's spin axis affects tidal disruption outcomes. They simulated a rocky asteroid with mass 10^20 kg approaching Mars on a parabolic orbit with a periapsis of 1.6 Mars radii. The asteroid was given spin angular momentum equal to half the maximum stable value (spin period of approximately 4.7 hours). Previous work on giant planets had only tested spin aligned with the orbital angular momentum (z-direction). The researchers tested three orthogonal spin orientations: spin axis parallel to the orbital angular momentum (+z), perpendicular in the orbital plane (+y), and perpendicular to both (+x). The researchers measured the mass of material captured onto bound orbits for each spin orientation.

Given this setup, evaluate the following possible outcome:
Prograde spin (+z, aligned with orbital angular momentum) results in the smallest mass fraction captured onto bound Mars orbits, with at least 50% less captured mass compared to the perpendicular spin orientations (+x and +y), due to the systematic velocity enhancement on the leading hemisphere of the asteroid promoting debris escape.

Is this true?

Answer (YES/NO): NO